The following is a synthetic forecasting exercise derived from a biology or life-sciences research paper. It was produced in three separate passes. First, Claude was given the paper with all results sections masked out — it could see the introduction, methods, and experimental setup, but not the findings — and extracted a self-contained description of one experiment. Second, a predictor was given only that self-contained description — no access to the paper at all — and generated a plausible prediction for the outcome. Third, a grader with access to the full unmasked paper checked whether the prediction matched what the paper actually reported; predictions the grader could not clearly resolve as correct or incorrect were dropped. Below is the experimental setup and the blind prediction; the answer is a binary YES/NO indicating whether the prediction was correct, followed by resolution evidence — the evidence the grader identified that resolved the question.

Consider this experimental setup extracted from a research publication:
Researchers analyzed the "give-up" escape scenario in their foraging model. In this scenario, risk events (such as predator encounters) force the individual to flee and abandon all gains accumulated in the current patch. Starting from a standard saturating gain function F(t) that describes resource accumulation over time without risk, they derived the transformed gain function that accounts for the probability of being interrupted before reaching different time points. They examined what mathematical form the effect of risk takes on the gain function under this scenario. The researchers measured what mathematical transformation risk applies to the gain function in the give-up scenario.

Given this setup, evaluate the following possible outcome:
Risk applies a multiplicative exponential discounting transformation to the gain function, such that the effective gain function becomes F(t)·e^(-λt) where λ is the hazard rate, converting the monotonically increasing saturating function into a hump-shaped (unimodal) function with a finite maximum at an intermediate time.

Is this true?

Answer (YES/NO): YES